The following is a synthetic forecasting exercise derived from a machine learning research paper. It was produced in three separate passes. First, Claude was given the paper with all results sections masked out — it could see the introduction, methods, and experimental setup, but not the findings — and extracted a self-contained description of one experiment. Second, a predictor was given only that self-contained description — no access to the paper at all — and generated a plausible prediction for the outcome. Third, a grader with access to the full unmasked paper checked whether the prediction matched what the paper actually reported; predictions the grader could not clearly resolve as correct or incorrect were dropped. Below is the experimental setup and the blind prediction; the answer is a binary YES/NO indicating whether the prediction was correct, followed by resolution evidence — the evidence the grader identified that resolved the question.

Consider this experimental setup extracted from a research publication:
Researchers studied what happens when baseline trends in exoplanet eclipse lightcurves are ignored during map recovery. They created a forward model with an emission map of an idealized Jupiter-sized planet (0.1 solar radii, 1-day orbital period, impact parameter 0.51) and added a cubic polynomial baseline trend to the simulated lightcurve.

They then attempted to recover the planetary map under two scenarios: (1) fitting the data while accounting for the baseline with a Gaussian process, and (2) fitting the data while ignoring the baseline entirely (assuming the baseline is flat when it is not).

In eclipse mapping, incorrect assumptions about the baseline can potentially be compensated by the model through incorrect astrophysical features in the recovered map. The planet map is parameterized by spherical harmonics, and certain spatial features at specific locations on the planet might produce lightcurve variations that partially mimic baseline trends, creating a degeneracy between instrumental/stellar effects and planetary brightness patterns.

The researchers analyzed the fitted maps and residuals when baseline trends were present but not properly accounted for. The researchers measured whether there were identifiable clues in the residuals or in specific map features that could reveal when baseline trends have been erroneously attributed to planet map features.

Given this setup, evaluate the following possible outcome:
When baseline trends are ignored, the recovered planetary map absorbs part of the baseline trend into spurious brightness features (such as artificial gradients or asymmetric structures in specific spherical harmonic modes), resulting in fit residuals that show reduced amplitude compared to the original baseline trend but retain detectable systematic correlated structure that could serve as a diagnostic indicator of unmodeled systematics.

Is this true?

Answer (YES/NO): YES